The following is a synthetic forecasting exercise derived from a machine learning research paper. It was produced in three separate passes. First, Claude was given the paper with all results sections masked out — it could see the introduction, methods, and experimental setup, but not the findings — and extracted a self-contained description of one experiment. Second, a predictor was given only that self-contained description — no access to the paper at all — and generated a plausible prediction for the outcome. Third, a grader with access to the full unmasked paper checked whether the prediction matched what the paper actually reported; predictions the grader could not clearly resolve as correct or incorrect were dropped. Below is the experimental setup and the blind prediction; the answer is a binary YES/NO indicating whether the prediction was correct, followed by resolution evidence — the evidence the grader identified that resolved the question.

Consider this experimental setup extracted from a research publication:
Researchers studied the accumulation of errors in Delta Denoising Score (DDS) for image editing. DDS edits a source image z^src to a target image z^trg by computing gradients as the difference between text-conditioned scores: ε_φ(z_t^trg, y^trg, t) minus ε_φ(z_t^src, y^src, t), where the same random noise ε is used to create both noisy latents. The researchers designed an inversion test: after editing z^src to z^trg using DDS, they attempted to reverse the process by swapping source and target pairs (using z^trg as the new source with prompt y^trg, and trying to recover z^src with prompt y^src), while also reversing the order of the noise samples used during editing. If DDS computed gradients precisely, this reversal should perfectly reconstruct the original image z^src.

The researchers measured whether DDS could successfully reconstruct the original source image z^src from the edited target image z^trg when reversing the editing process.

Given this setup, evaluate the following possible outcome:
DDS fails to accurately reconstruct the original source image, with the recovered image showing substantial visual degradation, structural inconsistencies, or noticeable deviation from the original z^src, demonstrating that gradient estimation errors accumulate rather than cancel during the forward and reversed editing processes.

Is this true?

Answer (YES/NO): YES